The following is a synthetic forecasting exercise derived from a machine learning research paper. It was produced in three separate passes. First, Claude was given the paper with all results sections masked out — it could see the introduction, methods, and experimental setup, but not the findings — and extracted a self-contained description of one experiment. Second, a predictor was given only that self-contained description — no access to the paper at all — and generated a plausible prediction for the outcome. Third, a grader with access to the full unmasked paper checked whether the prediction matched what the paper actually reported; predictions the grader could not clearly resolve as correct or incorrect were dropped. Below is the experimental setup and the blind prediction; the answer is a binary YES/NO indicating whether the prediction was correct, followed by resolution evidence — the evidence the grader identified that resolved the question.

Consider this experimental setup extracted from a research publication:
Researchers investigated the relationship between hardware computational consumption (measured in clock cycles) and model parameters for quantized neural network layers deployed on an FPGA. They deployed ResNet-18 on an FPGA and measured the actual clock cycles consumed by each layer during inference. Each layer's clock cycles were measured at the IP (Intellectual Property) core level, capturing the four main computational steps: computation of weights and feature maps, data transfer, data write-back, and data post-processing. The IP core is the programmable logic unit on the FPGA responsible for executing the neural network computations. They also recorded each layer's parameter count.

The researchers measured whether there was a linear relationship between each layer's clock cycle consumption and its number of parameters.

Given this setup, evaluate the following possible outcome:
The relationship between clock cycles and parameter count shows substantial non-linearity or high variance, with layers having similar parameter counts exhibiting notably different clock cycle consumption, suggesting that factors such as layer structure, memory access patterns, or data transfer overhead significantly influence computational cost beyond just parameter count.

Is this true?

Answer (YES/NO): YES